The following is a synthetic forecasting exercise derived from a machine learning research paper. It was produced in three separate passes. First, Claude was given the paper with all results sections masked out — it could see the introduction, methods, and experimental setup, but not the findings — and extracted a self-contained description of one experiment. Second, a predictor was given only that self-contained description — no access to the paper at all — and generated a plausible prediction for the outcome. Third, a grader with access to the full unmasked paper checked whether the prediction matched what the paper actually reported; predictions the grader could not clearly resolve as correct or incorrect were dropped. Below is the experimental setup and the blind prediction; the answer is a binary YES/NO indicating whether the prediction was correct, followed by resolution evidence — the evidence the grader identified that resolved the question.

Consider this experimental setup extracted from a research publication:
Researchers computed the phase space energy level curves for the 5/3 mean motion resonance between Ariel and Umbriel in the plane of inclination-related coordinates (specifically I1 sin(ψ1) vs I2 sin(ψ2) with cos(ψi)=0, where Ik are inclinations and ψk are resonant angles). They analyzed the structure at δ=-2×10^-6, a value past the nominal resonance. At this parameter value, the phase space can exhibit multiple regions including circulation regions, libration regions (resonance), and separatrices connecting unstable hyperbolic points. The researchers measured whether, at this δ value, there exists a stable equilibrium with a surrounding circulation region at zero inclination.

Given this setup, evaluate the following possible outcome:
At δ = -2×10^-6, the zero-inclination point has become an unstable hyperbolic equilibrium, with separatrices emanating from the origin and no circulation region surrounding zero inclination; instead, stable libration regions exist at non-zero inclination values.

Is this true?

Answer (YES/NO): NO